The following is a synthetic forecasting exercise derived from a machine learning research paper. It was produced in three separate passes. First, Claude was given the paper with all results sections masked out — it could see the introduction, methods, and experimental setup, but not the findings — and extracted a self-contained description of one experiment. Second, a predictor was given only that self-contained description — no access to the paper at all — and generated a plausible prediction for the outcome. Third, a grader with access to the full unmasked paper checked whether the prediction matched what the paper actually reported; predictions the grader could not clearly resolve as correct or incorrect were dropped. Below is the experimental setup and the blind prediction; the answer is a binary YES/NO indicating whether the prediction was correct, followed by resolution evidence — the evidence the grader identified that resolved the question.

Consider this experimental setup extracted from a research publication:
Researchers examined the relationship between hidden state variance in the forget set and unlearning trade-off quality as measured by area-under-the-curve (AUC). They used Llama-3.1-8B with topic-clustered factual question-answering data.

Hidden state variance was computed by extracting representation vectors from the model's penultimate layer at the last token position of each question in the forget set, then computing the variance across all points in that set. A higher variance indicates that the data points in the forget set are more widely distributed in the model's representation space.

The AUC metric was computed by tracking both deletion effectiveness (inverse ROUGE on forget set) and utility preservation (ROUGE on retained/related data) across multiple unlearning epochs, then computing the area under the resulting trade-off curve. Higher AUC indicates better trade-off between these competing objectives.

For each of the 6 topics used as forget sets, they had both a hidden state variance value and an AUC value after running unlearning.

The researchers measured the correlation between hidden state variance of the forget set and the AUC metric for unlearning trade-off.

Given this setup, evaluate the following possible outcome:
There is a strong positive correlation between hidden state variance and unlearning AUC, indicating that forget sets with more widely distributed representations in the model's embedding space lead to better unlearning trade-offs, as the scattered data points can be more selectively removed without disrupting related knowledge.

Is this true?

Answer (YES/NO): NO